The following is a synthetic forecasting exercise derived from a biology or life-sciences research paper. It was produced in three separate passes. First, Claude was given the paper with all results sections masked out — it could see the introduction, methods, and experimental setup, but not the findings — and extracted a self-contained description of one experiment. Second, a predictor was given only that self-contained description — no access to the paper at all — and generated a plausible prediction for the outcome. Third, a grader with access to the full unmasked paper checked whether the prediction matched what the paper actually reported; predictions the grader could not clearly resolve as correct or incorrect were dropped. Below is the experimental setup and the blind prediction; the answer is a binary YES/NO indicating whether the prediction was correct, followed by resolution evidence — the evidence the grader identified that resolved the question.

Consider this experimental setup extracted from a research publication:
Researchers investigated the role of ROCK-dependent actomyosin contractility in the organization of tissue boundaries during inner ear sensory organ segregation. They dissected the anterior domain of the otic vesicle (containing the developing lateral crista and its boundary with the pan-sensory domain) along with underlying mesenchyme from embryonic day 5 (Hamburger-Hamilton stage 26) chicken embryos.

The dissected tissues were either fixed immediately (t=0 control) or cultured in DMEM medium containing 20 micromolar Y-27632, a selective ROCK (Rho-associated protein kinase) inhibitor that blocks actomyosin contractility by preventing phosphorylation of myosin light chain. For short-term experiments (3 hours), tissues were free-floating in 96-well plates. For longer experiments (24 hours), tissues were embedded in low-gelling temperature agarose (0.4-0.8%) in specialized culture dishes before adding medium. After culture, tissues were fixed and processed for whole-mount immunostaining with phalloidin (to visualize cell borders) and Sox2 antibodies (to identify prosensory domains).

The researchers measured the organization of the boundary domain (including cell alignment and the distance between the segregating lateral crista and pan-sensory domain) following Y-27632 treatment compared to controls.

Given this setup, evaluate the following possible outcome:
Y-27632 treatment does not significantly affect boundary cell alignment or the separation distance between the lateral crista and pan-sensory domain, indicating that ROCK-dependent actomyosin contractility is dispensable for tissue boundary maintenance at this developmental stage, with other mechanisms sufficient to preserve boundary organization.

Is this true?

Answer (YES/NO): NO